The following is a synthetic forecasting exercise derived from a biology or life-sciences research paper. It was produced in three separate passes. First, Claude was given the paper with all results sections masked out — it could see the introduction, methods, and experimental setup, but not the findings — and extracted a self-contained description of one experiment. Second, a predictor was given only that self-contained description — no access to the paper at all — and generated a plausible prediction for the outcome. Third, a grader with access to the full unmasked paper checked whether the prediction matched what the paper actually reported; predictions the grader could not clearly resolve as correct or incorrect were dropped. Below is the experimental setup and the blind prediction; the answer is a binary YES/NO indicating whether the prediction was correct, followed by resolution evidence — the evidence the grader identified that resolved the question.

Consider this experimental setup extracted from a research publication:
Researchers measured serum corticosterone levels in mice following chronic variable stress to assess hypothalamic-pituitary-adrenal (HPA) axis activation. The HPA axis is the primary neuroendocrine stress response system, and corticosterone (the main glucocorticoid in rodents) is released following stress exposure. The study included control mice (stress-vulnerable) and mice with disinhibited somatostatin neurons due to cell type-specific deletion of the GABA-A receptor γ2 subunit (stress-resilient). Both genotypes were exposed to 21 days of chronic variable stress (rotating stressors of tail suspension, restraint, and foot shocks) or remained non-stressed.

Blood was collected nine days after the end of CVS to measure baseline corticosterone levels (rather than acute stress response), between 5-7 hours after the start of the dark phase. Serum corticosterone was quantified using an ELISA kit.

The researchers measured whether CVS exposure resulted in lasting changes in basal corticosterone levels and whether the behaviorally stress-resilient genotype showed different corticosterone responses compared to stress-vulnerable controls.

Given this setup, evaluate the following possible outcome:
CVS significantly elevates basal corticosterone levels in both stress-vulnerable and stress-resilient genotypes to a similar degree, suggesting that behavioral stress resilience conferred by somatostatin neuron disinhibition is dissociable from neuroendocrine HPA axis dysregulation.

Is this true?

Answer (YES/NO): NO